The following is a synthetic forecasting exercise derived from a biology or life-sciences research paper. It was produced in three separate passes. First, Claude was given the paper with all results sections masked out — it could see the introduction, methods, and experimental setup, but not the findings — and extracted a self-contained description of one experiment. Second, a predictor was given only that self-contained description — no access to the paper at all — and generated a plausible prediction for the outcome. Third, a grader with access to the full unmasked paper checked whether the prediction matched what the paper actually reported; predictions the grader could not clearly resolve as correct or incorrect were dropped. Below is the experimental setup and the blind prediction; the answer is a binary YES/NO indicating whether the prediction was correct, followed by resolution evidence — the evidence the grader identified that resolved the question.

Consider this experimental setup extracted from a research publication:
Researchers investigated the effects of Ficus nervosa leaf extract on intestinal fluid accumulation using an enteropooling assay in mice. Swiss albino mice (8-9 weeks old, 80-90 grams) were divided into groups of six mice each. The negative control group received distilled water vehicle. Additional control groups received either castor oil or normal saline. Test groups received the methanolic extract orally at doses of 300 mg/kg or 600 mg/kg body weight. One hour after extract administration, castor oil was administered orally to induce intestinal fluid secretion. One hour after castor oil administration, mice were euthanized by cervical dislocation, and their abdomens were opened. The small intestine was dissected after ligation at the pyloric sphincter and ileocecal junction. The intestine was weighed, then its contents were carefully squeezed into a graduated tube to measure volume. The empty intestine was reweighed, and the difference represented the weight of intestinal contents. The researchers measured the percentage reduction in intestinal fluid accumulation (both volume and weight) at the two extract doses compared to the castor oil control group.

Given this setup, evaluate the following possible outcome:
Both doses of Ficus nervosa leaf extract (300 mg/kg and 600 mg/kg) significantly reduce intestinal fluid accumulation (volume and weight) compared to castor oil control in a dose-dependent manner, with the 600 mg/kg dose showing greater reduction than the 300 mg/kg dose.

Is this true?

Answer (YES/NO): YES